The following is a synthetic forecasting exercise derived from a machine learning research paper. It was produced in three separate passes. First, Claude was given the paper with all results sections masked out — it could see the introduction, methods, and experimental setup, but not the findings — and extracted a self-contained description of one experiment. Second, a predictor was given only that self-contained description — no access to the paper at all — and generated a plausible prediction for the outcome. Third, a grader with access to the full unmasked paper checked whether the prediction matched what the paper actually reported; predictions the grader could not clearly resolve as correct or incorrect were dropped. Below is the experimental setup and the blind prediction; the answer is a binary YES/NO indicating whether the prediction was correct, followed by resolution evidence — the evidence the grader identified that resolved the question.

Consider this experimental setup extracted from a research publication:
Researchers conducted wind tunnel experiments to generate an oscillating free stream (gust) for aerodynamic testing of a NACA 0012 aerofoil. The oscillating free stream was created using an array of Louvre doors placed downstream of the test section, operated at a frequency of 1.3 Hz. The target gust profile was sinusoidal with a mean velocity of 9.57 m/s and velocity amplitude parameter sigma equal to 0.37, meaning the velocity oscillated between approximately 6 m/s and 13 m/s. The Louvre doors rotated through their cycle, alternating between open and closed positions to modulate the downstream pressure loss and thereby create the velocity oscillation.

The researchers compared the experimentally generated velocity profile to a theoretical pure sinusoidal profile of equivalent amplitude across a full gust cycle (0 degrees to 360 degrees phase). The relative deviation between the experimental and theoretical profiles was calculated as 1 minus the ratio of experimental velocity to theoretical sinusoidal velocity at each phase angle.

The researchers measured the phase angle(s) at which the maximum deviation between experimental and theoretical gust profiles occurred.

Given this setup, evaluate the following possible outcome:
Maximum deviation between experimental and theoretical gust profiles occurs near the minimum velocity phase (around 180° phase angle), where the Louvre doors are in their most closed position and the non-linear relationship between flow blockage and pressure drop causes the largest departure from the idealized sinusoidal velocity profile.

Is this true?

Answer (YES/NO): NO